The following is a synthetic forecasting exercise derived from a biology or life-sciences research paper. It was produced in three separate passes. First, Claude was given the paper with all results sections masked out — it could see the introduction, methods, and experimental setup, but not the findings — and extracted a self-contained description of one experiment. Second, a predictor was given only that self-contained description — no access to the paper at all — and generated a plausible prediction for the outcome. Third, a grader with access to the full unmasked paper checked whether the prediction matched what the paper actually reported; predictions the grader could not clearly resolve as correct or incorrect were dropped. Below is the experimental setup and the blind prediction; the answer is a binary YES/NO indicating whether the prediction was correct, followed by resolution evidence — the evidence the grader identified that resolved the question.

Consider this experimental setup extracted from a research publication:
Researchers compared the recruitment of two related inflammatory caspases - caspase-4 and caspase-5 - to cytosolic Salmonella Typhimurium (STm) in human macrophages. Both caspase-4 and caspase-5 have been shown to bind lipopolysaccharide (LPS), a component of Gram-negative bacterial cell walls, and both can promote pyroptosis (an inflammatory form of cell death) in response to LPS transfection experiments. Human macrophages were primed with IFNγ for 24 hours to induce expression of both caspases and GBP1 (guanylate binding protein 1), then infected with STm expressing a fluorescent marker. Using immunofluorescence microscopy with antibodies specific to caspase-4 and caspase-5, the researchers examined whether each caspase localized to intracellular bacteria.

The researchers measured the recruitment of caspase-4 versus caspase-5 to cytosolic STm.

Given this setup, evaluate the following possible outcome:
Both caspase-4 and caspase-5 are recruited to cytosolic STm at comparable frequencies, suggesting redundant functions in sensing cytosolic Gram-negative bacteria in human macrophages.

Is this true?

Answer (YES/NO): NO